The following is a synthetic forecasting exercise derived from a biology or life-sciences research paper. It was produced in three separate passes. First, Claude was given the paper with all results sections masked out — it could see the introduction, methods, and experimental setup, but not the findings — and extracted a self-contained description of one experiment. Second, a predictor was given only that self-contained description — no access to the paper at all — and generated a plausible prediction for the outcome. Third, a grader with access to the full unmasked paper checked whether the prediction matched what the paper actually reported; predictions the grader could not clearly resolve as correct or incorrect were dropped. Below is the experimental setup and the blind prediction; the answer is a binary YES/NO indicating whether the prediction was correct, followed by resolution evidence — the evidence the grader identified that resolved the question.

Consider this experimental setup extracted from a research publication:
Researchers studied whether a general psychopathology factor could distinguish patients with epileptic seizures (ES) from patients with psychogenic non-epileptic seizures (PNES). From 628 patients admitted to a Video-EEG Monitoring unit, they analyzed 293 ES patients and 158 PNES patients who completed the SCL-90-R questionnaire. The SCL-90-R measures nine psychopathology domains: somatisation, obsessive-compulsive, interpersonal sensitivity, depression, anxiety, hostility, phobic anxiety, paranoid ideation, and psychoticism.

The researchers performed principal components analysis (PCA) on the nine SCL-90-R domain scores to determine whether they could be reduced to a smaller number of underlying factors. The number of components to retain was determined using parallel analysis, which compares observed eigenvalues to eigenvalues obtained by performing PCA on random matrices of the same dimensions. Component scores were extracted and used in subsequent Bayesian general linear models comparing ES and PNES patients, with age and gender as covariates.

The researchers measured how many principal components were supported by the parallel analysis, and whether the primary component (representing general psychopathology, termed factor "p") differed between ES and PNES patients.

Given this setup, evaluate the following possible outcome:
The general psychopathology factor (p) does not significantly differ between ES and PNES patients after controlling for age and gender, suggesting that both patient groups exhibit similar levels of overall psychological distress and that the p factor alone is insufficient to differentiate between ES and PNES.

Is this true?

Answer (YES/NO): NO